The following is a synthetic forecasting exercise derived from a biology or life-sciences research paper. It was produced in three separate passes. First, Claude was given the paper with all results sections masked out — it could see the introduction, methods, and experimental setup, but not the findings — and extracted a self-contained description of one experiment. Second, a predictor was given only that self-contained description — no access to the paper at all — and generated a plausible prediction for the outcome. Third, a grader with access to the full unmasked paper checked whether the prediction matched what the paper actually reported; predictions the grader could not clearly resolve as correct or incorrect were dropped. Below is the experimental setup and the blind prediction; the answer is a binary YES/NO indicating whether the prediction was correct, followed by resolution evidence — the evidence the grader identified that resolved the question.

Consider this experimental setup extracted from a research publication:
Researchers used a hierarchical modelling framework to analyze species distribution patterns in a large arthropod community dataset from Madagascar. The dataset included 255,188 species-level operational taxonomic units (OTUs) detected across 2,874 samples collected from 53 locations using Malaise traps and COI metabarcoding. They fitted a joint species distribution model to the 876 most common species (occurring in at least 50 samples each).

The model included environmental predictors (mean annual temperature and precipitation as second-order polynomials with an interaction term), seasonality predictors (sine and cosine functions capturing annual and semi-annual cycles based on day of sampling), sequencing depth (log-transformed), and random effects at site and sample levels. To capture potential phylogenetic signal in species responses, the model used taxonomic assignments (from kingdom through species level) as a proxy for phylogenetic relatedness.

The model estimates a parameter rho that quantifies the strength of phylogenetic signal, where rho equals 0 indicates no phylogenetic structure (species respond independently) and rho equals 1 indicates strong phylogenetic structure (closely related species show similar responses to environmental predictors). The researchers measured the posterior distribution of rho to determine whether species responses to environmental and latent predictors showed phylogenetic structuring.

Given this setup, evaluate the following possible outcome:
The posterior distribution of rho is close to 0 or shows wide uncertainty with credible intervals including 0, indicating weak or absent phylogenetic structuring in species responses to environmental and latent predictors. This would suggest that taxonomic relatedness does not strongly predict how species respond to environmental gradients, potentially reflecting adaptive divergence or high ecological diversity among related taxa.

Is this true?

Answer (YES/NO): NO